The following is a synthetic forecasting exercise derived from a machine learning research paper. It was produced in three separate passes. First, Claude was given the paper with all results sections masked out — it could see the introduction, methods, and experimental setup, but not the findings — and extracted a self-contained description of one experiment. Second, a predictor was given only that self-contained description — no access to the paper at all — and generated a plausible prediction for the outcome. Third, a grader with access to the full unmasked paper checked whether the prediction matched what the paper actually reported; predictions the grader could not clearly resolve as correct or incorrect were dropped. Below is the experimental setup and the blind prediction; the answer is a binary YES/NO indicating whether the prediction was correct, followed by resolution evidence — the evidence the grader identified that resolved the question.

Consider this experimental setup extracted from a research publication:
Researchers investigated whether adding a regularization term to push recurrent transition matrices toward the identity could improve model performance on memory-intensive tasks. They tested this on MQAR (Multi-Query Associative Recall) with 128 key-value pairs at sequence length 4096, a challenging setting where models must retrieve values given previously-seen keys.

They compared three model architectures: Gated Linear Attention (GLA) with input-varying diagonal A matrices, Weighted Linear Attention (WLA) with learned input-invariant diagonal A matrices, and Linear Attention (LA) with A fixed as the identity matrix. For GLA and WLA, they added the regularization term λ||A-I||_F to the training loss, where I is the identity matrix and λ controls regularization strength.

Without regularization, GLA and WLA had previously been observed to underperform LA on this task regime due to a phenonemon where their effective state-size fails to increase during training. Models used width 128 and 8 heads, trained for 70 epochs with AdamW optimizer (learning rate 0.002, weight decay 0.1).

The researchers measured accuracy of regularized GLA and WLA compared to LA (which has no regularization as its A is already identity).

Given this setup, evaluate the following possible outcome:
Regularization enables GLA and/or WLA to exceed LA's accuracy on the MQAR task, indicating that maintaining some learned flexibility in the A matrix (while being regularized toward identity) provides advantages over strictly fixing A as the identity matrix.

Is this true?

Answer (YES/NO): YES